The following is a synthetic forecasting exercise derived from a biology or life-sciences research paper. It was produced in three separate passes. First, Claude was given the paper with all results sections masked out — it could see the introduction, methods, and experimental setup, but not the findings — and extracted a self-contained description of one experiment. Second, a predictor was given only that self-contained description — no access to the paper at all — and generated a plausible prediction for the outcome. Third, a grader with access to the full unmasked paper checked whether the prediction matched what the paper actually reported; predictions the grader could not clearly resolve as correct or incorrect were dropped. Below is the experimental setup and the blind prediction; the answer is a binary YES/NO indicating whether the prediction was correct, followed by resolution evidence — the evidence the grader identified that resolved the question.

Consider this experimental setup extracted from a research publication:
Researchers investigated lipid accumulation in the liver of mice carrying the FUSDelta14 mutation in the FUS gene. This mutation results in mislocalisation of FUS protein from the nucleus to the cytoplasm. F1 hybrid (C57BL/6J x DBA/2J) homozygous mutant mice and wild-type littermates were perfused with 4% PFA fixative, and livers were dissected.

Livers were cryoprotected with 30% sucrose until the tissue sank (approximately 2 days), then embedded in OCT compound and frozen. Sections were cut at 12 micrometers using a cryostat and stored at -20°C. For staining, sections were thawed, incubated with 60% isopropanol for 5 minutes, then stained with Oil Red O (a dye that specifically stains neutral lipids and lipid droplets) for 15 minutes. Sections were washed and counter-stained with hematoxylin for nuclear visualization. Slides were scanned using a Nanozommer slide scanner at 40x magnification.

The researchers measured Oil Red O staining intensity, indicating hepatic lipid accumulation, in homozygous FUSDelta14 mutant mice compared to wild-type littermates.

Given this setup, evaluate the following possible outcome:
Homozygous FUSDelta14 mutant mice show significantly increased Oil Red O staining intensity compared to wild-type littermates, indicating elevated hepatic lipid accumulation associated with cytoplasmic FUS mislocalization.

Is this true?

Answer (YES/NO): YES